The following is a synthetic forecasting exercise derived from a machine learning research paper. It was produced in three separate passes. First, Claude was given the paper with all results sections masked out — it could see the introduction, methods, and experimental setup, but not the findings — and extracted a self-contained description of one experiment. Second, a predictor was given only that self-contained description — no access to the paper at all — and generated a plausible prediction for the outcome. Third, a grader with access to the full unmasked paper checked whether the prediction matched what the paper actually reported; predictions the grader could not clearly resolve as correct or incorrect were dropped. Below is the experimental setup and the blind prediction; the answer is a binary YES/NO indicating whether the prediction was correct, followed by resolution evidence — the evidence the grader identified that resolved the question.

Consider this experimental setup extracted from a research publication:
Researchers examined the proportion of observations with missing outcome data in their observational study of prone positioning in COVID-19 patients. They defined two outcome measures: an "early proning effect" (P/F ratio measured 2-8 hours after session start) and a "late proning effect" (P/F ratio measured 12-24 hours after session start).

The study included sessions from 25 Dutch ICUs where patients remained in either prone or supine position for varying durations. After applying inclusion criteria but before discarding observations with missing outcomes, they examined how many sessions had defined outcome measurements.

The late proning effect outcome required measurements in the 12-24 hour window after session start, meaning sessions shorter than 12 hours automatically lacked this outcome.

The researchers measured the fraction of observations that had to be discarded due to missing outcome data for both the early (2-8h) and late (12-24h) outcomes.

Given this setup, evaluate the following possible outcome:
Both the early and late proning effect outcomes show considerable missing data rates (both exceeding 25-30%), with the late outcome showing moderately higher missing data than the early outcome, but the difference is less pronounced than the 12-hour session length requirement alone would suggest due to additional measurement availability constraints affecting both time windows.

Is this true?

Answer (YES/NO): NO